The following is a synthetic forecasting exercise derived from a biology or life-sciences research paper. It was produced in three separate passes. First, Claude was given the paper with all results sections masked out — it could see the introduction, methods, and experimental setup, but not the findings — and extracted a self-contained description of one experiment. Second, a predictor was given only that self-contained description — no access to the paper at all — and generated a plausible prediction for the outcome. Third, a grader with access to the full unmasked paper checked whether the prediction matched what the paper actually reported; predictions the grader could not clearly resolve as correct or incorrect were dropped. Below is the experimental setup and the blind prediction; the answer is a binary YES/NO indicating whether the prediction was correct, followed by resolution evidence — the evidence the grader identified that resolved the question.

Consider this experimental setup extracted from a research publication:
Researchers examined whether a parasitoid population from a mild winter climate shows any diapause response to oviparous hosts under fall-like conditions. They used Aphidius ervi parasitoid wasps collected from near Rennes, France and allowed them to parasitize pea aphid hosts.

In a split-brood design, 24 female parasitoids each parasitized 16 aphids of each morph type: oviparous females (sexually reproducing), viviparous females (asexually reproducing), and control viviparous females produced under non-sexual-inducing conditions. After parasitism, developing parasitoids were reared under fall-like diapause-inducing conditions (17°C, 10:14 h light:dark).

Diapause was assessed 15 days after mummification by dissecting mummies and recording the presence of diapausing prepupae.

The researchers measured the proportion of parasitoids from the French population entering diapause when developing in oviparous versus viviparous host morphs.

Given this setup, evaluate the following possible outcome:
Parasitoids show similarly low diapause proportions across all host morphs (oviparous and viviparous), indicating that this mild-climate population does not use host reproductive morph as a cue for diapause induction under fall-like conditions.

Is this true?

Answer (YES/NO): NO